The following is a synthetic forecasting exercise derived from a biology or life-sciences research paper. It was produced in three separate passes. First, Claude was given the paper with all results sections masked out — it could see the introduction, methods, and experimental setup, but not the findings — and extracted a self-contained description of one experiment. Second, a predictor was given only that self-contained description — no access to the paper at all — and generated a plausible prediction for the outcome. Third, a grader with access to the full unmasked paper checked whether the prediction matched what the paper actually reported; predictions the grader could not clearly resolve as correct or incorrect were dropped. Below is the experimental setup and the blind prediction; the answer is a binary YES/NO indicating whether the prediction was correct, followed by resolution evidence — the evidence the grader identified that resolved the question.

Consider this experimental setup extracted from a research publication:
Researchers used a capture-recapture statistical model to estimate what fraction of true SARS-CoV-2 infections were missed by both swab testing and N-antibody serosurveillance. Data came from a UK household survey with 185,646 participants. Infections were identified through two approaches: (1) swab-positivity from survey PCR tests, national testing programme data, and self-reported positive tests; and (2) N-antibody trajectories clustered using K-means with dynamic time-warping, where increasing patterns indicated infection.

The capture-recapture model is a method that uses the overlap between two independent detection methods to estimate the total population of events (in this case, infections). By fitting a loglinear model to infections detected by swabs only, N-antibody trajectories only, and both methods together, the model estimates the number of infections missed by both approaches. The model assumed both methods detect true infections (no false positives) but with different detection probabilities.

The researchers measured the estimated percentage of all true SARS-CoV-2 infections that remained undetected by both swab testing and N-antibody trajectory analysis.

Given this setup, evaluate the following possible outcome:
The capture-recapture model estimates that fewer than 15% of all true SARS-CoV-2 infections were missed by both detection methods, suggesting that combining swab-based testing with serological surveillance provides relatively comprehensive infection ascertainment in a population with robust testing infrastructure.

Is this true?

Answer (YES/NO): YES